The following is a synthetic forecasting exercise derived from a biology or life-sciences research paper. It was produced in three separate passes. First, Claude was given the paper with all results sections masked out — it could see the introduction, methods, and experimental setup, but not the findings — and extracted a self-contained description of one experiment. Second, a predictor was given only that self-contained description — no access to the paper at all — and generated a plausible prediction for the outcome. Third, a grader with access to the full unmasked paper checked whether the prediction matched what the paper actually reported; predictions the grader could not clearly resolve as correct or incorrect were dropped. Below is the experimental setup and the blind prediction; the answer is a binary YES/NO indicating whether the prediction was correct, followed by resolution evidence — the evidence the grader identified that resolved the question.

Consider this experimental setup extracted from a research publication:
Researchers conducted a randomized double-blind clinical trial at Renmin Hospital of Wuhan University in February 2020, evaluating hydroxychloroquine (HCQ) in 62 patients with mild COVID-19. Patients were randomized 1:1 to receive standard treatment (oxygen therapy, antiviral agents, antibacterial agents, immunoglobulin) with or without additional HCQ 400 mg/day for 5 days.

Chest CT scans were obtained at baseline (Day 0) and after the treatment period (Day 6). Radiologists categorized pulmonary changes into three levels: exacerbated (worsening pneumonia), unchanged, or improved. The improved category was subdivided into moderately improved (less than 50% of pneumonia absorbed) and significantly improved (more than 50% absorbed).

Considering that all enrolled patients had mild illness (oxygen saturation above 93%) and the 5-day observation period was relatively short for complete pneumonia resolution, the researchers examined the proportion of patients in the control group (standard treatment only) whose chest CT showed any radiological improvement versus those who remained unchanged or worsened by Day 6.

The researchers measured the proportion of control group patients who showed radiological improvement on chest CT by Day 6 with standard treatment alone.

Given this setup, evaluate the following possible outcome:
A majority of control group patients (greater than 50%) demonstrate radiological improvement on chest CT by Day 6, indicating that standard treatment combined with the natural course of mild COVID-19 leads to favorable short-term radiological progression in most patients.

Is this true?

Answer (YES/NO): YES